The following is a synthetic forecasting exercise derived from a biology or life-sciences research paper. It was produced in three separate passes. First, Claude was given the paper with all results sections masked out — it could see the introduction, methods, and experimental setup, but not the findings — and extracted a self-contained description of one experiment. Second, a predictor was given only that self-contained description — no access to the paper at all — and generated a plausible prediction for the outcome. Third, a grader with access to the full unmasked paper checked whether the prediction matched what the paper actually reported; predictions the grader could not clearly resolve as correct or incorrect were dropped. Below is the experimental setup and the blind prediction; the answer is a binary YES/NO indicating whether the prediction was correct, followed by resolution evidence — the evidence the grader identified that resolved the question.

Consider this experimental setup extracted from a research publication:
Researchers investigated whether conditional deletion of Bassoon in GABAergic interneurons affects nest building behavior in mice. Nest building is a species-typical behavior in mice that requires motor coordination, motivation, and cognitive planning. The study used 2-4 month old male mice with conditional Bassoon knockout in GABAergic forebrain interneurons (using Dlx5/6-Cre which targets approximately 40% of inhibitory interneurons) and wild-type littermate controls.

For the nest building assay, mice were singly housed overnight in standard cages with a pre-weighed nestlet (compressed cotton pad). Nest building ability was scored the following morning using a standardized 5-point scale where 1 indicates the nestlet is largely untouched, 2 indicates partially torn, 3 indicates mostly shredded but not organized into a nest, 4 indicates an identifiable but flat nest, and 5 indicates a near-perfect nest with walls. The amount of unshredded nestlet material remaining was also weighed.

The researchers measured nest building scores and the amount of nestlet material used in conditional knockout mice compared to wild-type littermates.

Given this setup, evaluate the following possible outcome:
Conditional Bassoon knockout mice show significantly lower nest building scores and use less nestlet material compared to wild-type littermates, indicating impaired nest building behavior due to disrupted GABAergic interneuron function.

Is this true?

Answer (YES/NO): YES